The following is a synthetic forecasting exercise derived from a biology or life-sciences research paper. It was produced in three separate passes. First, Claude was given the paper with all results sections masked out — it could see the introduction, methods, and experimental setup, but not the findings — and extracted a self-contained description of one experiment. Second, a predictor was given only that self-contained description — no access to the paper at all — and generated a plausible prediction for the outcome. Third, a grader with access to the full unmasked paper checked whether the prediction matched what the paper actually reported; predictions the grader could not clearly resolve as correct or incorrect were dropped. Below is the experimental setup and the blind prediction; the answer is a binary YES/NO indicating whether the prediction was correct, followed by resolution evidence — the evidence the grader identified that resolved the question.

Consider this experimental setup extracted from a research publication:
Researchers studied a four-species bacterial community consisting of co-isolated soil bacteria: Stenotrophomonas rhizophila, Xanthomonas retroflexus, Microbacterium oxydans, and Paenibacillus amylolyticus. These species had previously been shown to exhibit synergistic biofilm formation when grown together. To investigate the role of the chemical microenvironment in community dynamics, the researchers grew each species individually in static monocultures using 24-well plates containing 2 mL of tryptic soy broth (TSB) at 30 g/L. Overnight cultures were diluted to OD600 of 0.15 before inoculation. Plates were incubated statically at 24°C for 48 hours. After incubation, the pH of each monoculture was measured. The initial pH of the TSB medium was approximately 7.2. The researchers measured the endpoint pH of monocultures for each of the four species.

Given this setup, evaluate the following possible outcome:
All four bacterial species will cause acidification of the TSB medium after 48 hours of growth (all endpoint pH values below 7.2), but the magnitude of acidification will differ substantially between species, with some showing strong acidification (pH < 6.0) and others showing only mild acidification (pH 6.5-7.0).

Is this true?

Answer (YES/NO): NO